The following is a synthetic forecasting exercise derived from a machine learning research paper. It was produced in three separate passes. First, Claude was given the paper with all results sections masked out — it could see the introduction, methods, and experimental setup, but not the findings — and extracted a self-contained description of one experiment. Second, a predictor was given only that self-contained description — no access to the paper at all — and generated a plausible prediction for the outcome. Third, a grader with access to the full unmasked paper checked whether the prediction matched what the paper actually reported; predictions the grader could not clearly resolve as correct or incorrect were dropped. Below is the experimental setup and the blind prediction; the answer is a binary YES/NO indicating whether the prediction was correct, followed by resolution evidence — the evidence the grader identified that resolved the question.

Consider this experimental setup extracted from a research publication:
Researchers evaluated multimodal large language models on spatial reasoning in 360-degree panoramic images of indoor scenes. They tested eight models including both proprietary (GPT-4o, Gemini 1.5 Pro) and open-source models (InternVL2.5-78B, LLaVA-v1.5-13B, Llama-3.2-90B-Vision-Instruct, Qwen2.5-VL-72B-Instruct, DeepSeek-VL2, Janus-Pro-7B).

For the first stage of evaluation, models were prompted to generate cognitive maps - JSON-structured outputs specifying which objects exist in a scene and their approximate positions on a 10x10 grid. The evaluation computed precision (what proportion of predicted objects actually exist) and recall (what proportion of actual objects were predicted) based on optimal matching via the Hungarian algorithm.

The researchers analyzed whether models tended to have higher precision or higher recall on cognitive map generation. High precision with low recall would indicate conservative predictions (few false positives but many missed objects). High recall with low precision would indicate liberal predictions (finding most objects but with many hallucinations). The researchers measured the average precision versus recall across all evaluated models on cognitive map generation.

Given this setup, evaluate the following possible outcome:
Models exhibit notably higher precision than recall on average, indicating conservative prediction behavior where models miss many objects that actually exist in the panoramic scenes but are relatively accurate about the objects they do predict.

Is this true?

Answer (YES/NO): YES